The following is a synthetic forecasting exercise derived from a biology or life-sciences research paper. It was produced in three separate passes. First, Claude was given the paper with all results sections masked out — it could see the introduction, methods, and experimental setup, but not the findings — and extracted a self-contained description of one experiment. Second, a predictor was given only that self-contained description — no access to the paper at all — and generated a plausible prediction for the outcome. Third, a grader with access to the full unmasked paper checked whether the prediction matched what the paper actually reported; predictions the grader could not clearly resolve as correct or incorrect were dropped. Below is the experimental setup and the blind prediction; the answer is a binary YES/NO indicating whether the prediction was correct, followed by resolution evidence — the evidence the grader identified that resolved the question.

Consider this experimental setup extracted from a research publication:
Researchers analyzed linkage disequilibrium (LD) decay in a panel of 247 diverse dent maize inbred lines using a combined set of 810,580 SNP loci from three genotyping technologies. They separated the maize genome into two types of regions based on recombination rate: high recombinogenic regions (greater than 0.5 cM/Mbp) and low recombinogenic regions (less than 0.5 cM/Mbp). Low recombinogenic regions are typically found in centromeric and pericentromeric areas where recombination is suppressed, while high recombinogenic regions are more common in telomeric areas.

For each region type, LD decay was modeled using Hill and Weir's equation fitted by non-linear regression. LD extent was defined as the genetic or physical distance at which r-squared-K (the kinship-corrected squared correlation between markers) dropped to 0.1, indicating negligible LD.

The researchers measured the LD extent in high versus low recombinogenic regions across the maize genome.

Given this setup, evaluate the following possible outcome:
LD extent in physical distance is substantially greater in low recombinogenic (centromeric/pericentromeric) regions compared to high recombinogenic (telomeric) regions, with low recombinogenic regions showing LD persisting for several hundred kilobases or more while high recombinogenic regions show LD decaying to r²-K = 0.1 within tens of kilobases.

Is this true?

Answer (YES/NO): YES